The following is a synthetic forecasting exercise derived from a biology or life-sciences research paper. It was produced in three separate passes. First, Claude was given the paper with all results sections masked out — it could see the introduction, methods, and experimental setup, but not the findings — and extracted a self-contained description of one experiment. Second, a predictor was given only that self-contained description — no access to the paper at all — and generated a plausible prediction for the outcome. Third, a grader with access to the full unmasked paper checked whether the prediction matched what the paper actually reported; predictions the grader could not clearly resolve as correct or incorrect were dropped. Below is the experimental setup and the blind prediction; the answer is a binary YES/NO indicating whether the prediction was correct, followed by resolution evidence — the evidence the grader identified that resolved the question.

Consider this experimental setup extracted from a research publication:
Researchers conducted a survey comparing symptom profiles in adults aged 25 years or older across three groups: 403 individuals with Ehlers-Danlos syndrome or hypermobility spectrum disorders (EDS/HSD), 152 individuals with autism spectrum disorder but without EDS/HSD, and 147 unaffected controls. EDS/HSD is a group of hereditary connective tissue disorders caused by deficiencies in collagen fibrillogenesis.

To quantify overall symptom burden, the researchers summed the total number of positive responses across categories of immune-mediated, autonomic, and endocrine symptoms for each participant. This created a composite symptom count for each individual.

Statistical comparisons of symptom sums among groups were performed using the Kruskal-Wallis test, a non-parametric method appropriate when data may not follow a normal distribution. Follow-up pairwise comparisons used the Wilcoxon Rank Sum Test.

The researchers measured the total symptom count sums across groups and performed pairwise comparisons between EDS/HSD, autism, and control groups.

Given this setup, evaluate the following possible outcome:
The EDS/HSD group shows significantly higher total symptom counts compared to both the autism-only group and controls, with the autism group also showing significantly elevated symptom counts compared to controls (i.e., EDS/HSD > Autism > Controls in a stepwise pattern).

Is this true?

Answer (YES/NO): YES